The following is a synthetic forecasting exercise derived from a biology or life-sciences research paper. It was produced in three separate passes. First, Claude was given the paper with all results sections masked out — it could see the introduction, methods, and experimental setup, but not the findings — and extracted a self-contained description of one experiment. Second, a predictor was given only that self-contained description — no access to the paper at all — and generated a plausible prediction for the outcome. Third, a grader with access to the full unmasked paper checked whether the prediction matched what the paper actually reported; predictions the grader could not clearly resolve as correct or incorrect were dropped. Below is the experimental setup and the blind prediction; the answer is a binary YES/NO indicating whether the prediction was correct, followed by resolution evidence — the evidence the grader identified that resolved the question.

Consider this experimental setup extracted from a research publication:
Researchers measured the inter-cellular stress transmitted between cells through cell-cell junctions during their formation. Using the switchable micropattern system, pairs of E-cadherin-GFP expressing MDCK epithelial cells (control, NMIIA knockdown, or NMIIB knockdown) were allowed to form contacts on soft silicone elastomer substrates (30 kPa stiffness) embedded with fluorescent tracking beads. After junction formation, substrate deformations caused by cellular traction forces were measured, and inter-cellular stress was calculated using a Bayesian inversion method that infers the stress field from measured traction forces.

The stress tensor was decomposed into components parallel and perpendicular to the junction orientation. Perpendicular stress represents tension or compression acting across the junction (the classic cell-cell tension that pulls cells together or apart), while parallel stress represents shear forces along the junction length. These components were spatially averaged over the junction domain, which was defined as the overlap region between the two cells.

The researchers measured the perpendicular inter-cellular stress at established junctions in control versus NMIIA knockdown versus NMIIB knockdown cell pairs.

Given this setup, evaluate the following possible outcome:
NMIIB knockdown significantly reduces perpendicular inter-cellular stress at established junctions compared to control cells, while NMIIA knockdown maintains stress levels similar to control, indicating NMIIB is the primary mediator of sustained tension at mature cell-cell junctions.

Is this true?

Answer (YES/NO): NO